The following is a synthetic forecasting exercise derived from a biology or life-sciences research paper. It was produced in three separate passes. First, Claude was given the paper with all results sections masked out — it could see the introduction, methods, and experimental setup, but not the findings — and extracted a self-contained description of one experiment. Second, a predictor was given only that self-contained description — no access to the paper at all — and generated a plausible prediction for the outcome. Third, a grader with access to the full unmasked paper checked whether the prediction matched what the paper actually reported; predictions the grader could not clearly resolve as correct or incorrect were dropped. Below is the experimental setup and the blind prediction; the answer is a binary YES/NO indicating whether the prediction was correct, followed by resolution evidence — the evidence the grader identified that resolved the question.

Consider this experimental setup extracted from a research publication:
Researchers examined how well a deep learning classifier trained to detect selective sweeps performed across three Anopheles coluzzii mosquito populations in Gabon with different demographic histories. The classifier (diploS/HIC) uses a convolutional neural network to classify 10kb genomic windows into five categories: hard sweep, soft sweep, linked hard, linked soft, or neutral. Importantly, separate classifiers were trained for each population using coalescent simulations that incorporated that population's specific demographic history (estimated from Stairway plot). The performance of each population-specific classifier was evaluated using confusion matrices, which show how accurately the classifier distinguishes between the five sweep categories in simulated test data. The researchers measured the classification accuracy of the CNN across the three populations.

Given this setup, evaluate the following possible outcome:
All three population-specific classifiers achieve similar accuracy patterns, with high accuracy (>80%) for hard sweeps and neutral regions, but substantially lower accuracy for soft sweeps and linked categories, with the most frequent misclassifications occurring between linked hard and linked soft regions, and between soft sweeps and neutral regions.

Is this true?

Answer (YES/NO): NO